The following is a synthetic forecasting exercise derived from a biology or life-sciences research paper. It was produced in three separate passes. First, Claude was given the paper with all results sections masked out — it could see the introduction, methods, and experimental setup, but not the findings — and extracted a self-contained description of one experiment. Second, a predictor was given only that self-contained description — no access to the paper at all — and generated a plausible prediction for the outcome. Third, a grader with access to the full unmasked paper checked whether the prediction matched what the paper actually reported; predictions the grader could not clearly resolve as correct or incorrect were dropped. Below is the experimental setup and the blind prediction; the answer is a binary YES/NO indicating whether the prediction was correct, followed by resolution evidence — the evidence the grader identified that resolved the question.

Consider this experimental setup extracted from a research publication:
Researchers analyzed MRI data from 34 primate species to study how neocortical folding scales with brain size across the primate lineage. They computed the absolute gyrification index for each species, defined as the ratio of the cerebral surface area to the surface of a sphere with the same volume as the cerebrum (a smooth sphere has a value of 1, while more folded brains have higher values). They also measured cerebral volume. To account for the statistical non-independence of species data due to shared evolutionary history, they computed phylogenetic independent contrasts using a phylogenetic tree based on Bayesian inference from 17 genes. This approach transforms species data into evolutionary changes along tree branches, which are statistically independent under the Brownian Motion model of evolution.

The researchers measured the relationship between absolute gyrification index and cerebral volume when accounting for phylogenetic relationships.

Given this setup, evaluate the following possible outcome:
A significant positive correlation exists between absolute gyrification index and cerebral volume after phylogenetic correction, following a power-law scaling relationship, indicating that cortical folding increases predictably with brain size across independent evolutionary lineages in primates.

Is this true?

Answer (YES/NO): YES